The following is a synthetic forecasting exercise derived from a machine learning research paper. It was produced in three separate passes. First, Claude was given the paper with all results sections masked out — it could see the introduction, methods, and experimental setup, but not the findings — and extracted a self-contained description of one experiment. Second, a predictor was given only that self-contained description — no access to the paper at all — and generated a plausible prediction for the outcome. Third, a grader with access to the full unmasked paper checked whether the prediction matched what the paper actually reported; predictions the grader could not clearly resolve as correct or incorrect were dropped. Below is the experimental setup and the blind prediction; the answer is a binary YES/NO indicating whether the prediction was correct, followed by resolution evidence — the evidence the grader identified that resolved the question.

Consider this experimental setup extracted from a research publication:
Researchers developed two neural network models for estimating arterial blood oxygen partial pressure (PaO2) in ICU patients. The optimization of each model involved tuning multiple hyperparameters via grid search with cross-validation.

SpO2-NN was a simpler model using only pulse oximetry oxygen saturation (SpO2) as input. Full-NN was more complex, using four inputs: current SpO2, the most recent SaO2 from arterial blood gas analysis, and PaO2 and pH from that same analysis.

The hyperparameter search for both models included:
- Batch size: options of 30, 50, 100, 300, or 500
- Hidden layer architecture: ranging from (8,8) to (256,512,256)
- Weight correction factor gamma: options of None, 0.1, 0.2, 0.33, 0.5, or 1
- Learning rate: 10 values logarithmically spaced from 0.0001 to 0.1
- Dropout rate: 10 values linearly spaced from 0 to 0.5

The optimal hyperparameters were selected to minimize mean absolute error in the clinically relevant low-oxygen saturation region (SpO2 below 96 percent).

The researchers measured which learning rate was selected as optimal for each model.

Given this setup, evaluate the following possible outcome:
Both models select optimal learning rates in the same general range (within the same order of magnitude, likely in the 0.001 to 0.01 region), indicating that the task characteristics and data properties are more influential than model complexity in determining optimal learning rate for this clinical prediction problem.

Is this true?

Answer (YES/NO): NO